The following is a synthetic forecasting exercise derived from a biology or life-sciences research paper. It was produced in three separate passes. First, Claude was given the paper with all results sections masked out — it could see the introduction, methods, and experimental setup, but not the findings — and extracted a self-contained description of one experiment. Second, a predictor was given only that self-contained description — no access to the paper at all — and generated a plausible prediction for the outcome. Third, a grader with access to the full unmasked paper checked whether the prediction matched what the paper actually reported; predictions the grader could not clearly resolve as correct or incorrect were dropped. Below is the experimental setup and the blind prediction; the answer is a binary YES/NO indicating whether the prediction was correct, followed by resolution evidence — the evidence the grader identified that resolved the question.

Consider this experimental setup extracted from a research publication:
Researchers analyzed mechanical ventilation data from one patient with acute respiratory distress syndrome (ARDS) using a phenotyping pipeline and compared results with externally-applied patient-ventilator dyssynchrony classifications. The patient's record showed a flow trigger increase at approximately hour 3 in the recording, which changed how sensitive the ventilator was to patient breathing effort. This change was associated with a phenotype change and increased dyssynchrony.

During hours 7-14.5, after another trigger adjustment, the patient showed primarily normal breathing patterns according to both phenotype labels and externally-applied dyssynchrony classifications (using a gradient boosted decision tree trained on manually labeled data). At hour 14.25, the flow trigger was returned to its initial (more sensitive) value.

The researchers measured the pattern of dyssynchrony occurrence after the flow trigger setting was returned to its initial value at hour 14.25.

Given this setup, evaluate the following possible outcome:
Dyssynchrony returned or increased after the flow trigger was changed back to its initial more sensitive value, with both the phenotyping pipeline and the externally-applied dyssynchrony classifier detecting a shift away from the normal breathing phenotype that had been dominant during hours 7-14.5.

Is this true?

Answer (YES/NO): YES